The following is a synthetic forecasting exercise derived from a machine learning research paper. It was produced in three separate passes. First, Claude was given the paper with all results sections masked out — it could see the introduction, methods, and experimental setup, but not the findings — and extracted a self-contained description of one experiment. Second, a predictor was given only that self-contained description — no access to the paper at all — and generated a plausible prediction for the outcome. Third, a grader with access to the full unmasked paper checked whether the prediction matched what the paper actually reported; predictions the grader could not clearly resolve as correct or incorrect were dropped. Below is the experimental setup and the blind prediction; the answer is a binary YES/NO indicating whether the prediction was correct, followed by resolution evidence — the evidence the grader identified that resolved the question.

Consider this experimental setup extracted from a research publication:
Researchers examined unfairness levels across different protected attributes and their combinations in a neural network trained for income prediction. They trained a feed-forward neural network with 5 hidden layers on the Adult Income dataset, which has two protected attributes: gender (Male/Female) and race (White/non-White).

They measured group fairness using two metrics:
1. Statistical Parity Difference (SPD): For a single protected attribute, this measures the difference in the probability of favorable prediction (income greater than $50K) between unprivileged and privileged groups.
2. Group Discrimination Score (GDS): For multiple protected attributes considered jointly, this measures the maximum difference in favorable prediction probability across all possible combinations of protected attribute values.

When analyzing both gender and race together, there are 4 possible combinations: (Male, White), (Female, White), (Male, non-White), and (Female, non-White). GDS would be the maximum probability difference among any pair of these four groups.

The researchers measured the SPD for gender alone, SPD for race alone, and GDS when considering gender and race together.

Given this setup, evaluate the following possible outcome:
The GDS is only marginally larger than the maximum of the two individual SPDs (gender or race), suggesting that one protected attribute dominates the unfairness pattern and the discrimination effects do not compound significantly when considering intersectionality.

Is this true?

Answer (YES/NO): NO